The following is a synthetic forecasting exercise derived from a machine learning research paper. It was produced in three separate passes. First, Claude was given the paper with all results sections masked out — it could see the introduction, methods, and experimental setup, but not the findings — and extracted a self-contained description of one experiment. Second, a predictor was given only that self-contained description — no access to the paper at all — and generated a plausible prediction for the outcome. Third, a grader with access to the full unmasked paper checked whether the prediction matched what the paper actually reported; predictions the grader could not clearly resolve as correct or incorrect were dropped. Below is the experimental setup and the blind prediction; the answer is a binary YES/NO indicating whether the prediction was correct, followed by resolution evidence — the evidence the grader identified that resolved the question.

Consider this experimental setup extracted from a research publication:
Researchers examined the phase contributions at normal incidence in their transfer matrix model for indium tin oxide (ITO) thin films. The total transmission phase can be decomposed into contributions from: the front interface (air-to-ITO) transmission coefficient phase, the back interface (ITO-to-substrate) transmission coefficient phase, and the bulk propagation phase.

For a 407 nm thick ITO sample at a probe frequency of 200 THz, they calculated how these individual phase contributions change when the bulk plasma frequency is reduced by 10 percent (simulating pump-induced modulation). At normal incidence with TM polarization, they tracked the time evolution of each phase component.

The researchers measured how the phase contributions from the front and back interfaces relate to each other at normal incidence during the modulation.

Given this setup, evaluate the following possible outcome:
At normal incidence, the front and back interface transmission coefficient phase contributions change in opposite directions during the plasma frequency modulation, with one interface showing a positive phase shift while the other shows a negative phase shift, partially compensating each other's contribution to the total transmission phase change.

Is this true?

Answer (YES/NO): NO